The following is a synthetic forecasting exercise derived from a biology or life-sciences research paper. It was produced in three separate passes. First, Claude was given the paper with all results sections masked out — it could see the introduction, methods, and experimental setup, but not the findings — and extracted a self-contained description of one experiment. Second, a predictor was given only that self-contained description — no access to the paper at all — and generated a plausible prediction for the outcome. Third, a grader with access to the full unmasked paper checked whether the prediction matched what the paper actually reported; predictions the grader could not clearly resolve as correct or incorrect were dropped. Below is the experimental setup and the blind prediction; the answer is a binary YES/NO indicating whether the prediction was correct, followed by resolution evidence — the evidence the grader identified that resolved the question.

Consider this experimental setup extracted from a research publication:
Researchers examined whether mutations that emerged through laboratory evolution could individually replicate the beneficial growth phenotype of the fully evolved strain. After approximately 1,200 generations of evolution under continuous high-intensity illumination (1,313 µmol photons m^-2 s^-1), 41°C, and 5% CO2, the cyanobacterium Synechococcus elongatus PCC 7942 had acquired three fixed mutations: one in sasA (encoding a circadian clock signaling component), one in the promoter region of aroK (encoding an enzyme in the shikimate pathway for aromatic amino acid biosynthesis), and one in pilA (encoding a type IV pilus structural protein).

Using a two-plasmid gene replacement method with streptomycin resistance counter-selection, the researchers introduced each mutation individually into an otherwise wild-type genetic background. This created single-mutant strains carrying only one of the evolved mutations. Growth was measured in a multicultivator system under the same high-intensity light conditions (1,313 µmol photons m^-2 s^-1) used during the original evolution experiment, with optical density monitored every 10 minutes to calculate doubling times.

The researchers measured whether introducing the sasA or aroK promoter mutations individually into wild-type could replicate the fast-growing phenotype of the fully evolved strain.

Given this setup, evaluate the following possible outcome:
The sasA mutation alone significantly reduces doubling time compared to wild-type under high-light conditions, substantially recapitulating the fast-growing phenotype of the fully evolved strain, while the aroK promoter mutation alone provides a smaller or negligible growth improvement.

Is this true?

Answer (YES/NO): NO